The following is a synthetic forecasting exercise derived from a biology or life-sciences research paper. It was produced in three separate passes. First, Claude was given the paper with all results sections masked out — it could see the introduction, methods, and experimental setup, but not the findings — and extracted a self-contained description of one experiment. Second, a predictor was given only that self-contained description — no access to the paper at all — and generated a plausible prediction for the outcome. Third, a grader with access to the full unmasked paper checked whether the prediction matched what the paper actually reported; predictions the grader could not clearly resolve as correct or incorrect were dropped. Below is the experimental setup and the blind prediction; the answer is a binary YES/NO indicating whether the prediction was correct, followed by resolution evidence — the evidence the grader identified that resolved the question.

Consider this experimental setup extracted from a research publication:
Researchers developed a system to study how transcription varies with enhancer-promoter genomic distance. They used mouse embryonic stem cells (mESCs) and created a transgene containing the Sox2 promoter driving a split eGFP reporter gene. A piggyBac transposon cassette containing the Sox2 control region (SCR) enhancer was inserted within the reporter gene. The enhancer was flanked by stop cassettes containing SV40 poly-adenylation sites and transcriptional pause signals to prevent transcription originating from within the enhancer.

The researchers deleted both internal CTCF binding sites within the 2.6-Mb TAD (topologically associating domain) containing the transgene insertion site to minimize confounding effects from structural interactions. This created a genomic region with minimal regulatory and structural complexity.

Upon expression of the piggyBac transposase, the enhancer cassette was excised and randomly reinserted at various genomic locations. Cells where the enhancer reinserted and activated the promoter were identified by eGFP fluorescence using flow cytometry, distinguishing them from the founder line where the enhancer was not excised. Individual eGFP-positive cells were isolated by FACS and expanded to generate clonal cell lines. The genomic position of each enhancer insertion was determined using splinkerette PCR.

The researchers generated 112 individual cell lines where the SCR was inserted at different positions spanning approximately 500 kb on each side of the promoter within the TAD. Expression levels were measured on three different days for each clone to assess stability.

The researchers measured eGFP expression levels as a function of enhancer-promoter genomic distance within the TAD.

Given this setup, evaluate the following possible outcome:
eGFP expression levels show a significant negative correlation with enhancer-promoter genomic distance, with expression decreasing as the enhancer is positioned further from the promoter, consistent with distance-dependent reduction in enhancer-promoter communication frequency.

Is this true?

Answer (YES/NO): YES